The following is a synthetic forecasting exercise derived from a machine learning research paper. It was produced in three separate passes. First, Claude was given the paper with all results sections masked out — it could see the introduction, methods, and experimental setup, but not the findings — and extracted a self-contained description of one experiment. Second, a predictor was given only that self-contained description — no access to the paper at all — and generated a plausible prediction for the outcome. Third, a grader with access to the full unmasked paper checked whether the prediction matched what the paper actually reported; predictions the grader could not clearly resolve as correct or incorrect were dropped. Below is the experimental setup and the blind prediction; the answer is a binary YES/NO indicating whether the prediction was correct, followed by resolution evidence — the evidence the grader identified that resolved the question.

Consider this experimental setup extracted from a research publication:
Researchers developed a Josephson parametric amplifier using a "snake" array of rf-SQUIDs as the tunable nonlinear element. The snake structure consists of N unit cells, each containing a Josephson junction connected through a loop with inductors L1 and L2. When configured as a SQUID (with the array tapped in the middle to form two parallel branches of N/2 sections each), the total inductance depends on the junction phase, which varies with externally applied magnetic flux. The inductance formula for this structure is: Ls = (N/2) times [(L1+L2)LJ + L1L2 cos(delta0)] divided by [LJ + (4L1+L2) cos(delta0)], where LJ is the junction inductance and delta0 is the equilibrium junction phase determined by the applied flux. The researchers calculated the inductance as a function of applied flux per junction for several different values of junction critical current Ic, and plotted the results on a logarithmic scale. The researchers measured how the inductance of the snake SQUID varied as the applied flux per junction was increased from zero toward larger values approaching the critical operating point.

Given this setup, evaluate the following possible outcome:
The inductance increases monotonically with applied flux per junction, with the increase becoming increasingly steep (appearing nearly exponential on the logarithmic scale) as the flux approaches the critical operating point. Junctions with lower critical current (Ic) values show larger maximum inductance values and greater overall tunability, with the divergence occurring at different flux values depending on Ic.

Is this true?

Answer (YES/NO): NO